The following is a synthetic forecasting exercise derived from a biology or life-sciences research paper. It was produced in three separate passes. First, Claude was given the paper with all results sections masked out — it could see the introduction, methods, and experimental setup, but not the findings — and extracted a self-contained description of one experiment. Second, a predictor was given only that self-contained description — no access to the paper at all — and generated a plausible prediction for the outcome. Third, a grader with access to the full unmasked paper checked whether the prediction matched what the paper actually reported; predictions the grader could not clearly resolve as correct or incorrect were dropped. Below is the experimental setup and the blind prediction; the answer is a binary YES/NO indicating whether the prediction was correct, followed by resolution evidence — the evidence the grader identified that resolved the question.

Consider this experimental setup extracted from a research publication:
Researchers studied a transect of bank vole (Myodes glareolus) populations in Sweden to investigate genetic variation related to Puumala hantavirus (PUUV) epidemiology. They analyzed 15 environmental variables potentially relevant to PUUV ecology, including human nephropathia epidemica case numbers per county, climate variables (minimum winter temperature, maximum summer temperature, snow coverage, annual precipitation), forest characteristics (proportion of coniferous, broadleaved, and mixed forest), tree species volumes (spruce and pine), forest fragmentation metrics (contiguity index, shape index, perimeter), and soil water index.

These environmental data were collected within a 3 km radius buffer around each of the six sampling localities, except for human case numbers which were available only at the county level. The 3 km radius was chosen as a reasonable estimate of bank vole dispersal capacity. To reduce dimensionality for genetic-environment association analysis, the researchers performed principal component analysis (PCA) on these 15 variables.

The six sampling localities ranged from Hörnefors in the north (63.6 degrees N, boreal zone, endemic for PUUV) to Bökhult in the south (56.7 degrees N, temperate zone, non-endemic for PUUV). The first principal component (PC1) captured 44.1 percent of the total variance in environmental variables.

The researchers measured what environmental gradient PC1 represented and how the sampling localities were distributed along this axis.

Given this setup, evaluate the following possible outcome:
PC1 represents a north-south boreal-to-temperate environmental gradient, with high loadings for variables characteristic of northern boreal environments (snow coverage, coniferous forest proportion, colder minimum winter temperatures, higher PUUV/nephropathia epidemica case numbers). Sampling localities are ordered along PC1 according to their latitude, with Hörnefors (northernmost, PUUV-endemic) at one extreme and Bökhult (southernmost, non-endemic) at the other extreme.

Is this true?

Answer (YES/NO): YES